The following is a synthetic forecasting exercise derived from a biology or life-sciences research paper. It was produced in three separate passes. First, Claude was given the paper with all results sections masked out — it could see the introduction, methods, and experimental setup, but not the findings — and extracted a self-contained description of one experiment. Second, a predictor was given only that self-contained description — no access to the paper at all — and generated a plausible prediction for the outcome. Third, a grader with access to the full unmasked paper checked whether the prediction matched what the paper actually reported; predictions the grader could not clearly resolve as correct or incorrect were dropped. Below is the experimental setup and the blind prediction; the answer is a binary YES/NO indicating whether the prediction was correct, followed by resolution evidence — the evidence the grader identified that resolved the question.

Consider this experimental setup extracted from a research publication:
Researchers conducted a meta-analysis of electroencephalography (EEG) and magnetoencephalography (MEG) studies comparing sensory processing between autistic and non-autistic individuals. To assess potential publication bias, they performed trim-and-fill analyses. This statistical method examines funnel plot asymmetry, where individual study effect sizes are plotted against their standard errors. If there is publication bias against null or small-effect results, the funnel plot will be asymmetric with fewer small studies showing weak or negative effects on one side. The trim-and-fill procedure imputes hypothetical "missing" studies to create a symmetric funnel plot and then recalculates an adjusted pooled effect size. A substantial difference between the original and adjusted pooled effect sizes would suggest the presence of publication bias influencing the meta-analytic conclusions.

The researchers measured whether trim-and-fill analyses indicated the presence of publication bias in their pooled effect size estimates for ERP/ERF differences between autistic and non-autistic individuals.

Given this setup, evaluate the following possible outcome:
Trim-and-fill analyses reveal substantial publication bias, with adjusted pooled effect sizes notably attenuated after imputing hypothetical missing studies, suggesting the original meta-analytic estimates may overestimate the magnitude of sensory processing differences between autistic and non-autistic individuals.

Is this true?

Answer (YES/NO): NO